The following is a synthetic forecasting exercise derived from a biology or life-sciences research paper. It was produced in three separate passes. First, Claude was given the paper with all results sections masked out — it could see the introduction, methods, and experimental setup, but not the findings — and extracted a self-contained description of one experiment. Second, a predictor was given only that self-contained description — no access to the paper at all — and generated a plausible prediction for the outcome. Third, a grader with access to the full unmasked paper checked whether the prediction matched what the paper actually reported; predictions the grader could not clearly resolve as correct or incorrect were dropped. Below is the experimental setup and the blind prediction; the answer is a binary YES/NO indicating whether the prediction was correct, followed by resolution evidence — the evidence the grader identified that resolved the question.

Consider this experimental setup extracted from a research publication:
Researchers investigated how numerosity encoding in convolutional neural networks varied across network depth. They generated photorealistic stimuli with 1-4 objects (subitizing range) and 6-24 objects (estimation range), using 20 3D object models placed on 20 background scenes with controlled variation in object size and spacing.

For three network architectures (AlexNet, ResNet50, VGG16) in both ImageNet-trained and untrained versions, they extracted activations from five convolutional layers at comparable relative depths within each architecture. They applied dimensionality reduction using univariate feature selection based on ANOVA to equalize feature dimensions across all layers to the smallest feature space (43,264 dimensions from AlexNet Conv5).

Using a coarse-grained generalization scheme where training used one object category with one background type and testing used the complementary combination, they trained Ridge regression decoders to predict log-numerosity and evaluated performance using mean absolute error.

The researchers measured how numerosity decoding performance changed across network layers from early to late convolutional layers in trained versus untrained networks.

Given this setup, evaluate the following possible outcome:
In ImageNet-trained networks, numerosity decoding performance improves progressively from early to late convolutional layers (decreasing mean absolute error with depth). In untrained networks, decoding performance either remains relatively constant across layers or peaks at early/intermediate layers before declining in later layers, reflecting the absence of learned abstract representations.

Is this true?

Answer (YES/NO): YES